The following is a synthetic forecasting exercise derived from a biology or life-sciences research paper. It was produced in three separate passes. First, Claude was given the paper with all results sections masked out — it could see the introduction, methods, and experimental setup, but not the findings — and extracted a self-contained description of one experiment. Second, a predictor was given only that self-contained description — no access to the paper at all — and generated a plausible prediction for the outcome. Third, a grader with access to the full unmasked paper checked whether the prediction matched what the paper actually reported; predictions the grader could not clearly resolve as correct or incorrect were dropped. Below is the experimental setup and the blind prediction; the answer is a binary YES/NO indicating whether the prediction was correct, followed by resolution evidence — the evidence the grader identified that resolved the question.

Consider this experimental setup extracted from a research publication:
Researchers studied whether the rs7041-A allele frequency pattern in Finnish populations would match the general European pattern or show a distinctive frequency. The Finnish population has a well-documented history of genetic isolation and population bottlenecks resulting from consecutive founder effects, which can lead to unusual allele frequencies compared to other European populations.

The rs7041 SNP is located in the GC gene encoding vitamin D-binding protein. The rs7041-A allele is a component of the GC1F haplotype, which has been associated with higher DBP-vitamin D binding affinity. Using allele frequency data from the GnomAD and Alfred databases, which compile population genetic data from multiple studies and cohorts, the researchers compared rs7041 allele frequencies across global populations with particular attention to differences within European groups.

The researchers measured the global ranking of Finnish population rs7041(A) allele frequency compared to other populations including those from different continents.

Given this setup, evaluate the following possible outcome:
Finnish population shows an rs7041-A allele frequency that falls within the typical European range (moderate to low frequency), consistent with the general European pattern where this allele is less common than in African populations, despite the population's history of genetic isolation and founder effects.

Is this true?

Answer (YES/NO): NO